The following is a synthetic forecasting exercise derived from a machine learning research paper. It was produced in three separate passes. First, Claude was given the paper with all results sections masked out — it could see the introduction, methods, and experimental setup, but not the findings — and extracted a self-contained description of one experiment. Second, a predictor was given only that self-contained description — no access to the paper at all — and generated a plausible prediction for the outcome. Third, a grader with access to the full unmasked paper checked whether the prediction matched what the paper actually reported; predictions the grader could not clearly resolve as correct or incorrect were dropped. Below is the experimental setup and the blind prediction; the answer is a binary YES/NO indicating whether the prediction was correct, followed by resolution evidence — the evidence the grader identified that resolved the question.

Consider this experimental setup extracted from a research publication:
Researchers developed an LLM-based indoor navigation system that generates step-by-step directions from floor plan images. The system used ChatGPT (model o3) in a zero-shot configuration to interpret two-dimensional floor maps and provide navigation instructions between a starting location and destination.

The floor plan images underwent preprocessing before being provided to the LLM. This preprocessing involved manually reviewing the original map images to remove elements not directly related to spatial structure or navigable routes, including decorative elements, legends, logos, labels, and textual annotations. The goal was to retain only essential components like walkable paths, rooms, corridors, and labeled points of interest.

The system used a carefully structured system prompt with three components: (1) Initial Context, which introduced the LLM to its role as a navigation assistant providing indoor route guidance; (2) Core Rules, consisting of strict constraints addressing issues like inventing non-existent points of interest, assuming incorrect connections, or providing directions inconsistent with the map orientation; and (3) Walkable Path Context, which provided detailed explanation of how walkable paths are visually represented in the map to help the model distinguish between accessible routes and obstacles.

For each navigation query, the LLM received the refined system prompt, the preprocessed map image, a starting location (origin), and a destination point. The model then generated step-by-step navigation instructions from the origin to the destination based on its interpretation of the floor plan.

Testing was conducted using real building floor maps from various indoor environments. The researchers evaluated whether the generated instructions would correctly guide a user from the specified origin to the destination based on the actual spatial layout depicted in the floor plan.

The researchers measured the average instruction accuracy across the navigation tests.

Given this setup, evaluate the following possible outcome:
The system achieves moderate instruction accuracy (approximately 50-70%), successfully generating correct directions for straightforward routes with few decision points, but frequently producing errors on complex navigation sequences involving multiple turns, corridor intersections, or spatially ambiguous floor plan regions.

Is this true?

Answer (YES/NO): NO